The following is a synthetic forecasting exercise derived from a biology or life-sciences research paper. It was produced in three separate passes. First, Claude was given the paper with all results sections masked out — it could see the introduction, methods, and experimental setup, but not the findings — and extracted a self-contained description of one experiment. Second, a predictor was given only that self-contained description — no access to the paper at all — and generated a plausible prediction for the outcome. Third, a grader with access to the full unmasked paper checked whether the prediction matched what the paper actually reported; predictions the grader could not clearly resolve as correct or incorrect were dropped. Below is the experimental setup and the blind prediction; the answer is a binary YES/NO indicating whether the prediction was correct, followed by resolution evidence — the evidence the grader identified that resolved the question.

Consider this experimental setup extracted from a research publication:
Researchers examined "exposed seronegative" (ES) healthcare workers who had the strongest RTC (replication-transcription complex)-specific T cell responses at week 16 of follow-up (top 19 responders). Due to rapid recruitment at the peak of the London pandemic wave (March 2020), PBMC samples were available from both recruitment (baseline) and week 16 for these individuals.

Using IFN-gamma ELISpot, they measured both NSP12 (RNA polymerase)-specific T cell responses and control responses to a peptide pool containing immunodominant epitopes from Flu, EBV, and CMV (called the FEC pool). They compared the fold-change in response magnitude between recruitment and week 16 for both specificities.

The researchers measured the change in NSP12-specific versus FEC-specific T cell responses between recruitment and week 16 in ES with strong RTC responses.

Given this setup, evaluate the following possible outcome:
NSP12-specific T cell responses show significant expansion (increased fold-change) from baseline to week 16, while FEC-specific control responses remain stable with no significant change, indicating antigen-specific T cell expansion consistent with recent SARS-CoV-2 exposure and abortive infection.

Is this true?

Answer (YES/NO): YES